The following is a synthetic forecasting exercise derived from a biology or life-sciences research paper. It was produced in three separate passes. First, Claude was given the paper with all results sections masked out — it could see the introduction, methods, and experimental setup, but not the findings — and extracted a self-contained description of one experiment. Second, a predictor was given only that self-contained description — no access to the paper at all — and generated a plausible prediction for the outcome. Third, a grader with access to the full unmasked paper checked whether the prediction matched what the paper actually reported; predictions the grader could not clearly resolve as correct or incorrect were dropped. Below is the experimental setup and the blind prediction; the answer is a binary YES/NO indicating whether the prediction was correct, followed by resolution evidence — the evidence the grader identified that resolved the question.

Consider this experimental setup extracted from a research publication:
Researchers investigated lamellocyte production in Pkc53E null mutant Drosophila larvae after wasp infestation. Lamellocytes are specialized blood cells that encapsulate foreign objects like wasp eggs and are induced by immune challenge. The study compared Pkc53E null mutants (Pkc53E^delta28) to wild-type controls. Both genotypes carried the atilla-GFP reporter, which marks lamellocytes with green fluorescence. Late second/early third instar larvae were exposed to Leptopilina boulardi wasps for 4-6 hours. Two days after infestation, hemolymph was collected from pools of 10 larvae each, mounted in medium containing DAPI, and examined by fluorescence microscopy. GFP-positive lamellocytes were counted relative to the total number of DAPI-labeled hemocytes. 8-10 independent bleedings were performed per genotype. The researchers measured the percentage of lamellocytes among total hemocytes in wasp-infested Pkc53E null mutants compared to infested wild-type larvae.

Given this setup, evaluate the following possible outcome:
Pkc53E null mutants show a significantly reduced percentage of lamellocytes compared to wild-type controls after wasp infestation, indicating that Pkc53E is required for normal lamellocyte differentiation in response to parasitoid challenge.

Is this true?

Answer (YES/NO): YES